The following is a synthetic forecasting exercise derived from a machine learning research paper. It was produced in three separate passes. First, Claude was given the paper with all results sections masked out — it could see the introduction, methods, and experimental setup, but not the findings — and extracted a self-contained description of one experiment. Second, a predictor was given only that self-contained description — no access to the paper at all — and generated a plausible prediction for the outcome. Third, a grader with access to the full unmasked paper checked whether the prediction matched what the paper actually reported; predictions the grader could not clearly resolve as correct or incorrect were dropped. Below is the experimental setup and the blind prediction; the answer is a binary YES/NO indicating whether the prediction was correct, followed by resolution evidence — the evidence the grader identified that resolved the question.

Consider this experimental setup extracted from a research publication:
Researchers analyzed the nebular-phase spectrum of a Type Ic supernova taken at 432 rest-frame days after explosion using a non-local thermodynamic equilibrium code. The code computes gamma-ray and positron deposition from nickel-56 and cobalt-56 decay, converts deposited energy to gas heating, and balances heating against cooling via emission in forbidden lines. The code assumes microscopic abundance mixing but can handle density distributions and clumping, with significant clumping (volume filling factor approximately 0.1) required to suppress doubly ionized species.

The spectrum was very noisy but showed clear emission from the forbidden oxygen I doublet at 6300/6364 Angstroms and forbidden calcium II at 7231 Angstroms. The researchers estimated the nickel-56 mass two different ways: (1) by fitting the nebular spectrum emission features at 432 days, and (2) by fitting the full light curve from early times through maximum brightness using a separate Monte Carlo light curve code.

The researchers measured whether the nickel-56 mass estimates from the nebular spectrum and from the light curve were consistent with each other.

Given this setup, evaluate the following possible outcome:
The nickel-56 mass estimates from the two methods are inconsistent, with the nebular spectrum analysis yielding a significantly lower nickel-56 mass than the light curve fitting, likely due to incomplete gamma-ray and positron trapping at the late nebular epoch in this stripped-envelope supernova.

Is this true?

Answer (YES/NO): NO